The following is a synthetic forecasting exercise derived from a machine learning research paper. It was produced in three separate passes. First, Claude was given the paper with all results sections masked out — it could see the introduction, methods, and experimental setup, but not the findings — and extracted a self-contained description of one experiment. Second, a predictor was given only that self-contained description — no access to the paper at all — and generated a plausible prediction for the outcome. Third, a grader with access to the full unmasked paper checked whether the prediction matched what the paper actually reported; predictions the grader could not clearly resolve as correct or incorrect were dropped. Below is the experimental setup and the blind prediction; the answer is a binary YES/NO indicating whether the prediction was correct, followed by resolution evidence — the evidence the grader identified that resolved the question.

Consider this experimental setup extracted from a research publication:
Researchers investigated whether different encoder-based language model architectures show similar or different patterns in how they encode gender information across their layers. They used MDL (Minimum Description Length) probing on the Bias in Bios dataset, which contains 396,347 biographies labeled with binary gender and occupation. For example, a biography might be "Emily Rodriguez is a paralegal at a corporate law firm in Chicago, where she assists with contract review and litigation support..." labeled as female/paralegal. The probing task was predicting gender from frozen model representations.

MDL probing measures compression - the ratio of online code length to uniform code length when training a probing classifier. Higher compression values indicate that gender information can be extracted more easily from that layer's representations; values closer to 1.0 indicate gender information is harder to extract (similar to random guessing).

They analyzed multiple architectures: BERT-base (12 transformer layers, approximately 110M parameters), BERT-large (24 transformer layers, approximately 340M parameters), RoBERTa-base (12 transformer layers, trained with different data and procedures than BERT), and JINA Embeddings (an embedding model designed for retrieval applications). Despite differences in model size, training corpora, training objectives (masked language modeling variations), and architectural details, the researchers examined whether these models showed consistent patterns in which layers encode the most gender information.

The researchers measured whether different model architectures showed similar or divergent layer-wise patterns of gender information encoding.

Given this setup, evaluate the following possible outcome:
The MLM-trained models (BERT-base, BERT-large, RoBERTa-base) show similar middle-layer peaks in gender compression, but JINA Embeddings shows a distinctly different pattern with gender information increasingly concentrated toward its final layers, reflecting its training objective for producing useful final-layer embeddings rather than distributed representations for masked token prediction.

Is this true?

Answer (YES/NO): NO